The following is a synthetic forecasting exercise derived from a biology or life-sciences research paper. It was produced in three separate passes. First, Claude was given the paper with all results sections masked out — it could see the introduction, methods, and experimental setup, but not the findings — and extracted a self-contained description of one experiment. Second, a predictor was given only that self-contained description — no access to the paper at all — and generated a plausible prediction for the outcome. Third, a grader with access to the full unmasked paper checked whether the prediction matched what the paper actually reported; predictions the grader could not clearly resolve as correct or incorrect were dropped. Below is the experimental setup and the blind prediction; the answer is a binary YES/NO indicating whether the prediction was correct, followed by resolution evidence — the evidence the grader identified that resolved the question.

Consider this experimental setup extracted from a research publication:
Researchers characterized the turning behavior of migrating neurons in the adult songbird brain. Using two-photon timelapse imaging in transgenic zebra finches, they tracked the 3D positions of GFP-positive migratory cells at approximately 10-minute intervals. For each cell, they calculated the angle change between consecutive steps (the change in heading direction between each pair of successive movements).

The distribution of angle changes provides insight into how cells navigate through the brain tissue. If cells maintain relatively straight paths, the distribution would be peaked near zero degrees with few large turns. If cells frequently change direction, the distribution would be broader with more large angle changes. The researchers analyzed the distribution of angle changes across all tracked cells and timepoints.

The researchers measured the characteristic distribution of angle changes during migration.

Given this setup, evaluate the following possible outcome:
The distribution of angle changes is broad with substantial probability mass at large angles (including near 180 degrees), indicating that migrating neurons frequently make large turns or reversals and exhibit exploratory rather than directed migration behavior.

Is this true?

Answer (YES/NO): NO